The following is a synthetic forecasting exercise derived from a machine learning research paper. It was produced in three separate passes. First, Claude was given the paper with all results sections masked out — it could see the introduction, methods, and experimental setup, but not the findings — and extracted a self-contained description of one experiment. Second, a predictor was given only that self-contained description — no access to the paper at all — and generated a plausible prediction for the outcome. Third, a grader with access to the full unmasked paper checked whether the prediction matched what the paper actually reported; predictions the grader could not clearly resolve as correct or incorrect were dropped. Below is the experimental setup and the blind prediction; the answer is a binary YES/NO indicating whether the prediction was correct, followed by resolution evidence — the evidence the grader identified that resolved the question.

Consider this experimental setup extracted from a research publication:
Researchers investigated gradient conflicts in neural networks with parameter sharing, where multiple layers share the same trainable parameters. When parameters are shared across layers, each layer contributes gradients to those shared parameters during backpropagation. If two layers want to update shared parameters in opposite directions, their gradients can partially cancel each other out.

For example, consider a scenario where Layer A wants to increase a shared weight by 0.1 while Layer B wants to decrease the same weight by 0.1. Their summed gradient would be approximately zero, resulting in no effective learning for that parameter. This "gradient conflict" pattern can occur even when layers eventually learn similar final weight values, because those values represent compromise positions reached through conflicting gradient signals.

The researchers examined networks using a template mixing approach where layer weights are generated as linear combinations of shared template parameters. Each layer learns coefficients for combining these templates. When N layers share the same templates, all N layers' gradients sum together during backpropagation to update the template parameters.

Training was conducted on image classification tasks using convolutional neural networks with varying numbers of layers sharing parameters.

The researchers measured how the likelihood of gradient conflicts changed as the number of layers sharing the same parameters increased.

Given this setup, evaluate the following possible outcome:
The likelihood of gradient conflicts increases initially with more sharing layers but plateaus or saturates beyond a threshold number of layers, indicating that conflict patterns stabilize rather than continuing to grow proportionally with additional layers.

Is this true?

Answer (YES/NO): NO